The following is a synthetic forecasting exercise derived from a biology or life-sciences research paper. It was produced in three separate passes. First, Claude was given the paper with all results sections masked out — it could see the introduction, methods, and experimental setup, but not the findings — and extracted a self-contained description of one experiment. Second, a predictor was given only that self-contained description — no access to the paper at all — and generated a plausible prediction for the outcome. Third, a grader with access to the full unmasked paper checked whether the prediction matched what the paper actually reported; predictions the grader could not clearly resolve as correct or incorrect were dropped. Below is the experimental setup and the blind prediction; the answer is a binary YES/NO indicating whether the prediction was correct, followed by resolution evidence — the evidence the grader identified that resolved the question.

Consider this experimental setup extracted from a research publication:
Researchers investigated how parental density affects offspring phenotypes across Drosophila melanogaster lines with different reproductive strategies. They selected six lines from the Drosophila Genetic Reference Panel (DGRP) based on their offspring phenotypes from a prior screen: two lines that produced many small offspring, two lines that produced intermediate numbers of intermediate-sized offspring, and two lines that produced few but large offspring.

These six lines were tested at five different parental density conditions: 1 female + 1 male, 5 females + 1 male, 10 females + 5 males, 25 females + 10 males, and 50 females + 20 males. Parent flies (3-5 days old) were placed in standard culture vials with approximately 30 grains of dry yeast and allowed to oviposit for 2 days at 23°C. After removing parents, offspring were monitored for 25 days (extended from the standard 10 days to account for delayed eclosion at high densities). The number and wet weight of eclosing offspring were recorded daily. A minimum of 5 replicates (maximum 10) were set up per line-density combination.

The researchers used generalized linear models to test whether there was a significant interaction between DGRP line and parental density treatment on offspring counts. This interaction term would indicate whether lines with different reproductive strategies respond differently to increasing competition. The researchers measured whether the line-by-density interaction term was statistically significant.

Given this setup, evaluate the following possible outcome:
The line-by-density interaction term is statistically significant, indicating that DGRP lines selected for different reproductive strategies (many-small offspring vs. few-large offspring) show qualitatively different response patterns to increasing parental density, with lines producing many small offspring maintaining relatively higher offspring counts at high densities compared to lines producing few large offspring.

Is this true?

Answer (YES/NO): NO